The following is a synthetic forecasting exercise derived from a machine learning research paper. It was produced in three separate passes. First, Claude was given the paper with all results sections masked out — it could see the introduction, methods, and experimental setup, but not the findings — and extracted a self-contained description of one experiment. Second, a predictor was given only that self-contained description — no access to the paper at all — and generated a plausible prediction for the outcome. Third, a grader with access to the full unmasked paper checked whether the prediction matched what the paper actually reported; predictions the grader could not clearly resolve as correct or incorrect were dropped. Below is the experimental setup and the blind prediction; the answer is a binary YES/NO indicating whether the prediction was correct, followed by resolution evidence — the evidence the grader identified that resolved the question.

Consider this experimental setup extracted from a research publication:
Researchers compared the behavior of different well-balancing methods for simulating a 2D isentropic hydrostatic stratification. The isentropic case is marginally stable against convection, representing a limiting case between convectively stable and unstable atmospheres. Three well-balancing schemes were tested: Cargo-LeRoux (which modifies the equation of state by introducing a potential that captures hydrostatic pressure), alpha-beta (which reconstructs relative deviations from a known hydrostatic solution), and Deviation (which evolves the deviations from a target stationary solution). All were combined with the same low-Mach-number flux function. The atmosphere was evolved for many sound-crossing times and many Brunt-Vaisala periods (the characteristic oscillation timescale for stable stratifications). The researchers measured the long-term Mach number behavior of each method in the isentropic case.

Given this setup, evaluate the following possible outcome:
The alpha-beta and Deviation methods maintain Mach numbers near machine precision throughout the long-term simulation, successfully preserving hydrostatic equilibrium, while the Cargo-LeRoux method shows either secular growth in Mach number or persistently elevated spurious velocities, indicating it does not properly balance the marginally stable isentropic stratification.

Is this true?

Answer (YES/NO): NO